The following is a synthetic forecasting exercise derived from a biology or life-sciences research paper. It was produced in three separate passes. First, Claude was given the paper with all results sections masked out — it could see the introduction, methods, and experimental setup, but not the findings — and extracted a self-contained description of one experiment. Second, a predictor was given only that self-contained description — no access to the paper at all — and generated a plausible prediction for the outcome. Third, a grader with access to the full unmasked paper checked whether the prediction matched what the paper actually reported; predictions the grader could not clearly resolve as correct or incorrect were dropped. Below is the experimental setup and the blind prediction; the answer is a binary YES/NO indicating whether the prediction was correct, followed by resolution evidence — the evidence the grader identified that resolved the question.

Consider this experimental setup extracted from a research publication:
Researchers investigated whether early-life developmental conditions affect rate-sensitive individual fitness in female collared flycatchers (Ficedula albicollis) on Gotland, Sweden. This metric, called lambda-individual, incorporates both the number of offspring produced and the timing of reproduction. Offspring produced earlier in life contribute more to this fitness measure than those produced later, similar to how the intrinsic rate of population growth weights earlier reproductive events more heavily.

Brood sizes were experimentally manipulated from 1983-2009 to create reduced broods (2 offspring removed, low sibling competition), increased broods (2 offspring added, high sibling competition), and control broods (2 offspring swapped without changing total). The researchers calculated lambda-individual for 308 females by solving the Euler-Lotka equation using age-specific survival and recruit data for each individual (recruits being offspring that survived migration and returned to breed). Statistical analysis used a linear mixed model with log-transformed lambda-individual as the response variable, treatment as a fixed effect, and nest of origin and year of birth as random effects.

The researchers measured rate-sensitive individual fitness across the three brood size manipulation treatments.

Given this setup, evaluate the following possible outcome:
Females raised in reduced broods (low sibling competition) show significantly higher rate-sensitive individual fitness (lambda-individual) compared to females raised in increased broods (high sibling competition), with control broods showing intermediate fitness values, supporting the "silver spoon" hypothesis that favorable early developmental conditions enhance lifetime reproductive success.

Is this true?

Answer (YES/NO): NO